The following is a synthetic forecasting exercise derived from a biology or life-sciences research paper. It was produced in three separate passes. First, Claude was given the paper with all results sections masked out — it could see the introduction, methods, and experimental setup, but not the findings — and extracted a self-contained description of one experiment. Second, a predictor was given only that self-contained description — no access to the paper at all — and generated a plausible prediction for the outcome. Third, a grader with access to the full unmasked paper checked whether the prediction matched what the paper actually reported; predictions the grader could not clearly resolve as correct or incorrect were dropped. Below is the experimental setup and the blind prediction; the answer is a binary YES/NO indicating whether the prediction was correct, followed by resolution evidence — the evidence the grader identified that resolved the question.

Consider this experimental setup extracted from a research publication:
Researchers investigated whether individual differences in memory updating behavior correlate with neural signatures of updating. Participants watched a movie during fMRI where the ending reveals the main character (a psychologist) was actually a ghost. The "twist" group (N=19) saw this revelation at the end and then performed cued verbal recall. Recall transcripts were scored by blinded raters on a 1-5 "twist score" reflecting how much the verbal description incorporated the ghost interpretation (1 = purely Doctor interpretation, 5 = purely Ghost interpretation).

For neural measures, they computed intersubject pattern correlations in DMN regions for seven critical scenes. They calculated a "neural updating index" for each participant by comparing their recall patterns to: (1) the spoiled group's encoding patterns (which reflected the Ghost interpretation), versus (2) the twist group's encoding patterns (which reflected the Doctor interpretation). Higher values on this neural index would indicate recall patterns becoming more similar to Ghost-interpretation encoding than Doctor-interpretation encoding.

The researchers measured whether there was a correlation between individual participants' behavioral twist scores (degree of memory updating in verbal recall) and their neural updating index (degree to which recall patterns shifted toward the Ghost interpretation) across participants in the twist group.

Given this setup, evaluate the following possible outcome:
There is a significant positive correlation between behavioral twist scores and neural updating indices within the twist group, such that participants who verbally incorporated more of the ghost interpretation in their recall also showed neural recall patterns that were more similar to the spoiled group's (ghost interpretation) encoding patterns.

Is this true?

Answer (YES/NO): NO